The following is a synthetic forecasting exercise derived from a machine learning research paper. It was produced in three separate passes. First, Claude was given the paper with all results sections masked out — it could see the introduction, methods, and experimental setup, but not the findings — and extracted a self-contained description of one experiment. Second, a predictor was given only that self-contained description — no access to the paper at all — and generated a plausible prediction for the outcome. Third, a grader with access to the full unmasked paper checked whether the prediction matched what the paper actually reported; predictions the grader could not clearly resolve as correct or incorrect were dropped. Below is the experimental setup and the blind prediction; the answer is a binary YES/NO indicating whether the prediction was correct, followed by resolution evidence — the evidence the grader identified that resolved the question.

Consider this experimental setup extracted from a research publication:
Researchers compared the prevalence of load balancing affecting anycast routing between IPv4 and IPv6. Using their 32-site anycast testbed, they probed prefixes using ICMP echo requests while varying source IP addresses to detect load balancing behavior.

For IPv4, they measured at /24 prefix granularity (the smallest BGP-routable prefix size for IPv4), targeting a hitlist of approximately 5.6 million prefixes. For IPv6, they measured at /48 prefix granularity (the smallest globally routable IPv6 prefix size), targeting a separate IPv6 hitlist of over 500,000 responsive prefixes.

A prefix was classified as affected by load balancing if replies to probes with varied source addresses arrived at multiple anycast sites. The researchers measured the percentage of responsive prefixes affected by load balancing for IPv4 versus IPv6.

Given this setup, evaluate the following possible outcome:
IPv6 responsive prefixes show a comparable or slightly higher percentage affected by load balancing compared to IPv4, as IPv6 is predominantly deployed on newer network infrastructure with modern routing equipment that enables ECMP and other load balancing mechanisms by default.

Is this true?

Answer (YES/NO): NO